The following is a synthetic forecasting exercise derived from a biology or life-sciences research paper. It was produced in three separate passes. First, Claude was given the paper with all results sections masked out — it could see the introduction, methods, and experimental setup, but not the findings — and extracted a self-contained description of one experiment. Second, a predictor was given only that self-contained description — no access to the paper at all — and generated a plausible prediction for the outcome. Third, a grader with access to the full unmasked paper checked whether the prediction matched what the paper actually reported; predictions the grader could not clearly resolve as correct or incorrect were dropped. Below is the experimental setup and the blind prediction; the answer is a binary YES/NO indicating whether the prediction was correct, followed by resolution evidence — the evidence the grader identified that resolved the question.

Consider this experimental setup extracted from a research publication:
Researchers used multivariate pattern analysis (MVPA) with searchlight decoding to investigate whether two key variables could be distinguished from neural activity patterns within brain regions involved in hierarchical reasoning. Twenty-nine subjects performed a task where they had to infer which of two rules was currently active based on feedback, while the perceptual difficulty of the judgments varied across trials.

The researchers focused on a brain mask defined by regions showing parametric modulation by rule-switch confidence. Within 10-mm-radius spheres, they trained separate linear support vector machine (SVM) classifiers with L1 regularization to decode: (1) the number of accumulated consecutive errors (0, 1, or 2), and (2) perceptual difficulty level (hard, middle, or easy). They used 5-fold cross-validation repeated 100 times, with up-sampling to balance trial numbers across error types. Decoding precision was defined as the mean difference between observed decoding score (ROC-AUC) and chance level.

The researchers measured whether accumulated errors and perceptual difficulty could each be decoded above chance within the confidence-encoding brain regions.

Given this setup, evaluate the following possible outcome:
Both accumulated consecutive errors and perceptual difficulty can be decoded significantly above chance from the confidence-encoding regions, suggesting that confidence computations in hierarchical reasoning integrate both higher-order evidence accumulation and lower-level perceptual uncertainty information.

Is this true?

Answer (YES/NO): YES